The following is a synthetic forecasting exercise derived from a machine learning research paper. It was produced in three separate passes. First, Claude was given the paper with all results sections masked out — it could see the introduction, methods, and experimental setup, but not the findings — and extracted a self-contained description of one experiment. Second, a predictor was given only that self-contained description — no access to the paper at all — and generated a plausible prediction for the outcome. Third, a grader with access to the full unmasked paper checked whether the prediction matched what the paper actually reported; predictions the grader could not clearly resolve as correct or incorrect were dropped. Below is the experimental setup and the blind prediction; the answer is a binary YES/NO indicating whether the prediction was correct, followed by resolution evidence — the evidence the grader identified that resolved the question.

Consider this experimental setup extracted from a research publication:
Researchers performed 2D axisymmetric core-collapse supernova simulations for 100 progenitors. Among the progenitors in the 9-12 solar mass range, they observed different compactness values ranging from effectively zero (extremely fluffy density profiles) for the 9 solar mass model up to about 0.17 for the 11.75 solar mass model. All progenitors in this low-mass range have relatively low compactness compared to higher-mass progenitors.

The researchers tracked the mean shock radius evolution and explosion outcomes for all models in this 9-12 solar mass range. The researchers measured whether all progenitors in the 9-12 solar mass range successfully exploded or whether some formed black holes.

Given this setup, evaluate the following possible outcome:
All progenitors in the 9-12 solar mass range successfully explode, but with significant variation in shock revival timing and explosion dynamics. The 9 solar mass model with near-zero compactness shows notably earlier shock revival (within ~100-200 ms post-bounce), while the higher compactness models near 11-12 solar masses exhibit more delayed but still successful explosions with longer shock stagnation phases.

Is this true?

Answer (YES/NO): NO